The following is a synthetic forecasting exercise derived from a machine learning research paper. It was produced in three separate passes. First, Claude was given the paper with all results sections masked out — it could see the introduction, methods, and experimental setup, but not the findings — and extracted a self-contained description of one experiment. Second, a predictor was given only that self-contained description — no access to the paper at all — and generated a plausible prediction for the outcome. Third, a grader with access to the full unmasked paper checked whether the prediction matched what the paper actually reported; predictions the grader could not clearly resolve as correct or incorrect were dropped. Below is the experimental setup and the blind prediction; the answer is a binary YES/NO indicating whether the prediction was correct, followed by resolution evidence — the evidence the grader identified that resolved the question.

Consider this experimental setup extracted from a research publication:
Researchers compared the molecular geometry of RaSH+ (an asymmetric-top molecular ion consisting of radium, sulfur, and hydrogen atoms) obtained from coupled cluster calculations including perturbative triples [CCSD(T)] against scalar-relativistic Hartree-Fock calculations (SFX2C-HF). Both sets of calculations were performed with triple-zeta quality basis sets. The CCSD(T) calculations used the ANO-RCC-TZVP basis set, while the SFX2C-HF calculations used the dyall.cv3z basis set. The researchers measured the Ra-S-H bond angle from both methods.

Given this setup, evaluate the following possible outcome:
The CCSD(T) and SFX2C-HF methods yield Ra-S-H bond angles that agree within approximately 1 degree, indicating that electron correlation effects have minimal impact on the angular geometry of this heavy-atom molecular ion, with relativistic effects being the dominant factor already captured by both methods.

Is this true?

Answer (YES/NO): NO